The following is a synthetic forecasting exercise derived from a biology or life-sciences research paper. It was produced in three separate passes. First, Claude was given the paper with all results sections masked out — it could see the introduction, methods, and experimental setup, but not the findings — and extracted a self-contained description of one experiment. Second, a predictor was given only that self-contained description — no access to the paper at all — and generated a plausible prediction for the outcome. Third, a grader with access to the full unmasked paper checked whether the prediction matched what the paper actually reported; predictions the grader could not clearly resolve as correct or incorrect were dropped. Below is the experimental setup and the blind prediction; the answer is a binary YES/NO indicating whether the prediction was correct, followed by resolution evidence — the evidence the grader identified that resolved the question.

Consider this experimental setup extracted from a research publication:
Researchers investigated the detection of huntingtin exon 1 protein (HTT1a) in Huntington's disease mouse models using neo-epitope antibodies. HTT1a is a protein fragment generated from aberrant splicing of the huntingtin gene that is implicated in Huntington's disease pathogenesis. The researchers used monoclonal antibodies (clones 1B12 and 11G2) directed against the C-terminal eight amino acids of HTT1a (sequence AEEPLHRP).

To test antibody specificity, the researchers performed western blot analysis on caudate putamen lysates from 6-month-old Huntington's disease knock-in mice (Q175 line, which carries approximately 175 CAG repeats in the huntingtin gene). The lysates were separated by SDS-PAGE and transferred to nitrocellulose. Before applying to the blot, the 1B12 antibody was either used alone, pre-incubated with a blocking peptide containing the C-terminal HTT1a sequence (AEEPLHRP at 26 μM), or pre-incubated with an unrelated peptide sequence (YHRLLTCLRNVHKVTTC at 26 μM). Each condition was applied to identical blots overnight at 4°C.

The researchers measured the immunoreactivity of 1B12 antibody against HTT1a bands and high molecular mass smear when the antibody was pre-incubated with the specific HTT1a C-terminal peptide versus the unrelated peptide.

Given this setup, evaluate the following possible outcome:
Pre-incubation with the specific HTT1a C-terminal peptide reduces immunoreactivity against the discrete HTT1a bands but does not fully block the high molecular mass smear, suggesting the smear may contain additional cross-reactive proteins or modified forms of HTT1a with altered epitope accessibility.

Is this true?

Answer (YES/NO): NO